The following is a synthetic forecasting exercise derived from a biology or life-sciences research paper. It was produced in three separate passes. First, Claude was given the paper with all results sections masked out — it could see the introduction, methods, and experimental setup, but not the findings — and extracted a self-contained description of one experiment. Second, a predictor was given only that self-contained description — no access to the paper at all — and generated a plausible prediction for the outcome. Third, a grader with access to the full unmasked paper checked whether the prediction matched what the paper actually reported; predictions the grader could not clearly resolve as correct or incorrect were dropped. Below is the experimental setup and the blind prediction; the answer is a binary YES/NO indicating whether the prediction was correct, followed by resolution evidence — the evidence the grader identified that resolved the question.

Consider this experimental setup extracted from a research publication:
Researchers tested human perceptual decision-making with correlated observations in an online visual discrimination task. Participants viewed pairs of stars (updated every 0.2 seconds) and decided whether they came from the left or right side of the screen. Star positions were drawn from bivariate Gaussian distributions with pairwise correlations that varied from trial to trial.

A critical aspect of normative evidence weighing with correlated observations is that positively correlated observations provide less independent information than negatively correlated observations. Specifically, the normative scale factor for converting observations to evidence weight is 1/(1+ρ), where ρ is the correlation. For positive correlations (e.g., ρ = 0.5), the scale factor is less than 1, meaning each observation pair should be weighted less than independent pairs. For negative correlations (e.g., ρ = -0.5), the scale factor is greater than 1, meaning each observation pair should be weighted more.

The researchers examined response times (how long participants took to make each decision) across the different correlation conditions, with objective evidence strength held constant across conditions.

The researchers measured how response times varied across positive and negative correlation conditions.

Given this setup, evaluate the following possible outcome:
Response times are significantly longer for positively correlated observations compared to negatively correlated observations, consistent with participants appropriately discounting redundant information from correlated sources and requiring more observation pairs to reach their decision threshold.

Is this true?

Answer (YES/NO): NO